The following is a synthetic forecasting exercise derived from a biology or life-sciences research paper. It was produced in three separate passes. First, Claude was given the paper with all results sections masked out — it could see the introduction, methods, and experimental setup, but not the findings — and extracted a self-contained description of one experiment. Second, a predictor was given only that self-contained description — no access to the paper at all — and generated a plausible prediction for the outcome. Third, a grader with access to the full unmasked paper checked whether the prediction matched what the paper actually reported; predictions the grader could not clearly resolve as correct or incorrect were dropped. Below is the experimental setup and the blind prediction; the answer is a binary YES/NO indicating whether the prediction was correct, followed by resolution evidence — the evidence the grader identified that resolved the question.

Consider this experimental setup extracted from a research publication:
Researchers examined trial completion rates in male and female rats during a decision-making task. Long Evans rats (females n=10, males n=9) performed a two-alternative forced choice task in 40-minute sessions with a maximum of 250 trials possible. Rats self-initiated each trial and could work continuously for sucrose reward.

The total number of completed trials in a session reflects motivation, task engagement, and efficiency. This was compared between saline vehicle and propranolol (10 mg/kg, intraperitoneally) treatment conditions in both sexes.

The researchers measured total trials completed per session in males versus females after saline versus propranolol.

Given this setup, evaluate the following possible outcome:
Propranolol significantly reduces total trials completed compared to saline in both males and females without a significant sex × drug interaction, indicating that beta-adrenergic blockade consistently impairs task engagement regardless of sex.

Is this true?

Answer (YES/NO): NO